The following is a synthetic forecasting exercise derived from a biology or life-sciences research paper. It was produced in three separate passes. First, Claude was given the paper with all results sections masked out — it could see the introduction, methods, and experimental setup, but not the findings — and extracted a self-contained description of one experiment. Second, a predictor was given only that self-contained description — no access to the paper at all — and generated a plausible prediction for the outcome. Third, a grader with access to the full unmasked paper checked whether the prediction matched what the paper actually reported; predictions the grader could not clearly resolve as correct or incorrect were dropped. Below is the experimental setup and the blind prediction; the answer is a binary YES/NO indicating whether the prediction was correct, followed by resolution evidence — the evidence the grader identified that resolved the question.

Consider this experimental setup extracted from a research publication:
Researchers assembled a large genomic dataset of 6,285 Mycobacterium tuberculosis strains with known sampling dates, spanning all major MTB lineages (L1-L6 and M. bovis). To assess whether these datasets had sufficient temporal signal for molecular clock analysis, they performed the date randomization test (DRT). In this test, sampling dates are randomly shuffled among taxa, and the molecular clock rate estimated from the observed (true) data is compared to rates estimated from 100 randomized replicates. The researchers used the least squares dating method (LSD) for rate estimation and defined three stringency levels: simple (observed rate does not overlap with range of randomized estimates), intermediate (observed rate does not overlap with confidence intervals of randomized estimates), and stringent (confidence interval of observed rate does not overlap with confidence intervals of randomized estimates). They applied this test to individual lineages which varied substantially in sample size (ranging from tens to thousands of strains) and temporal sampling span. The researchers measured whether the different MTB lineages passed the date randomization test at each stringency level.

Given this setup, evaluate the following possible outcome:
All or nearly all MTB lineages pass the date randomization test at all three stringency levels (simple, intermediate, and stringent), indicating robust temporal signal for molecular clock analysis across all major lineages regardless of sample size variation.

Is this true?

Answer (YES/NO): NO